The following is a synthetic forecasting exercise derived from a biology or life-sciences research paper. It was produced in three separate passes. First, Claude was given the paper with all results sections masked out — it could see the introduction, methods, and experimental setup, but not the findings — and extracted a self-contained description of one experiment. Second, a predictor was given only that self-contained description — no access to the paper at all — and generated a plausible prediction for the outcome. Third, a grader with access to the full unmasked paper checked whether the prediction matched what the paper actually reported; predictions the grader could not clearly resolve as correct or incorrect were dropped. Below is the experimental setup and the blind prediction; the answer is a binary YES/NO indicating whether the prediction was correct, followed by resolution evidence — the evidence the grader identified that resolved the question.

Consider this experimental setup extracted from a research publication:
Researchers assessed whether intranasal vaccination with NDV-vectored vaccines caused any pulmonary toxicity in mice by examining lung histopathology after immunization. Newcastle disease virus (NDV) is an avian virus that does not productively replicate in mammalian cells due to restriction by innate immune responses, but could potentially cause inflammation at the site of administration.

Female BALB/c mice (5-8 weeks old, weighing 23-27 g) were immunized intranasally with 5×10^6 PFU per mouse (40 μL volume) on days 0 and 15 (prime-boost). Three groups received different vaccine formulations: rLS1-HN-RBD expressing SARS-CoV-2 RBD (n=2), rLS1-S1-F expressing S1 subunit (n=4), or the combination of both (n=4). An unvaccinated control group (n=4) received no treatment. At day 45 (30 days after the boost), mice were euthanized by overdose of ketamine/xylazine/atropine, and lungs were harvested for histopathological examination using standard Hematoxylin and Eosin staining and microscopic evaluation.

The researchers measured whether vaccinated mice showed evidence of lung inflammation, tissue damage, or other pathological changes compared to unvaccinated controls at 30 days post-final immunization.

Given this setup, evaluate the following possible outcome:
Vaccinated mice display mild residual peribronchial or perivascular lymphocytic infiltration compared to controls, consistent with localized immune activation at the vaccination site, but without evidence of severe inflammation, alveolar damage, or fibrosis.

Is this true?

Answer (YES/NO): NO